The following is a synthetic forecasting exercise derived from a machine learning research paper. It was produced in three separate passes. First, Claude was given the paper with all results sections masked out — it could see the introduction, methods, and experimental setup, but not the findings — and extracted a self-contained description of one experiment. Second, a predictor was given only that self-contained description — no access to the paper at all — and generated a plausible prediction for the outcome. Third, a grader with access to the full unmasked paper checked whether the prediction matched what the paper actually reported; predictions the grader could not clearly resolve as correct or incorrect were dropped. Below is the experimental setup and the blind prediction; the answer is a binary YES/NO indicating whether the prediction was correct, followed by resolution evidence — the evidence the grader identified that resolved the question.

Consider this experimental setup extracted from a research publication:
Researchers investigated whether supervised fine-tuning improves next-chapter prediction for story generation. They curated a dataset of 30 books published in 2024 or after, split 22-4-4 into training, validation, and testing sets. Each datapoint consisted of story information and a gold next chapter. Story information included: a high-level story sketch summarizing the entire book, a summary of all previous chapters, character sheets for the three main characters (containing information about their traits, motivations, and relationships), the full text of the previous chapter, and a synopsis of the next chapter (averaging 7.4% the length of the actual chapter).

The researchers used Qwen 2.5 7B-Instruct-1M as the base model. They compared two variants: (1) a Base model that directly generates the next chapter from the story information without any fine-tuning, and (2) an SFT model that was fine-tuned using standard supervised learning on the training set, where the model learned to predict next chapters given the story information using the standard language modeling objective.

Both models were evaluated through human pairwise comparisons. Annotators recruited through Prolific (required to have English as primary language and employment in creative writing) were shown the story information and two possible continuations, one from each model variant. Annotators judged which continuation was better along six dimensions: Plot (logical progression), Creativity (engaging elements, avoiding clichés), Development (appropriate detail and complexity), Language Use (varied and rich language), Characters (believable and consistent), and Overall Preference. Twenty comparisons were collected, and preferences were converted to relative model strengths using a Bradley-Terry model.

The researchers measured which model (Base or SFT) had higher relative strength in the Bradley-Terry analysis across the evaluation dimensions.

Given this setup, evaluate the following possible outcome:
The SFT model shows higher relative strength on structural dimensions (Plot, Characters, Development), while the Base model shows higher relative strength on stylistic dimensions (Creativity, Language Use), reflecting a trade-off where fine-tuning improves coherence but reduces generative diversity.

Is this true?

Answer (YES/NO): NO